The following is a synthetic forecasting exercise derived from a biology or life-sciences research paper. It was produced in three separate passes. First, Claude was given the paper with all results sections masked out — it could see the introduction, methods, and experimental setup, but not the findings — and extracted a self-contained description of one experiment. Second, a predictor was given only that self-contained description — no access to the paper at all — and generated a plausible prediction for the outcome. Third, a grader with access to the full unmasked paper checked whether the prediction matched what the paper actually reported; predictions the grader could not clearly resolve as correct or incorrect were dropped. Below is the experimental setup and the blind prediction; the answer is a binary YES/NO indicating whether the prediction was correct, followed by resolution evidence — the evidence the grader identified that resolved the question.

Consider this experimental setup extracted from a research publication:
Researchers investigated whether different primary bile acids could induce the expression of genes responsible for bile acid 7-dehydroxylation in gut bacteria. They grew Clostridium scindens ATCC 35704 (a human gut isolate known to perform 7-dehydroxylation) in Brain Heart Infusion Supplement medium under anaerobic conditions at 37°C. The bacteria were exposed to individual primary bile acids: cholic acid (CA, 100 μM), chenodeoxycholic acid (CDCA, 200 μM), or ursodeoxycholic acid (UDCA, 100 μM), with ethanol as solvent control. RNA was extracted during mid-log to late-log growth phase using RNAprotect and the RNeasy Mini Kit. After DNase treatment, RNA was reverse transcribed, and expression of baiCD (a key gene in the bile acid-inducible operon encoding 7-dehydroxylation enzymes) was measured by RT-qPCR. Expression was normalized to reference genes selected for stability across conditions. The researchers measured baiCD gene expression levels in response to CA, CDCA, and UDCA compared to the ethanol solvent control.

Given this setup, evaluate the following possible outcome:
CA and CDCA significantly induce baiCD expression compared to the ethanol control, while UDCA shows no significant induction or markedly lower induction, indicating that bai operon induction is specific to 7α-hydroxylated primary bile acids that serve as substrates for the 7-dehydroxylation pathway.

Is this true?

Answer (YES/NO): YES